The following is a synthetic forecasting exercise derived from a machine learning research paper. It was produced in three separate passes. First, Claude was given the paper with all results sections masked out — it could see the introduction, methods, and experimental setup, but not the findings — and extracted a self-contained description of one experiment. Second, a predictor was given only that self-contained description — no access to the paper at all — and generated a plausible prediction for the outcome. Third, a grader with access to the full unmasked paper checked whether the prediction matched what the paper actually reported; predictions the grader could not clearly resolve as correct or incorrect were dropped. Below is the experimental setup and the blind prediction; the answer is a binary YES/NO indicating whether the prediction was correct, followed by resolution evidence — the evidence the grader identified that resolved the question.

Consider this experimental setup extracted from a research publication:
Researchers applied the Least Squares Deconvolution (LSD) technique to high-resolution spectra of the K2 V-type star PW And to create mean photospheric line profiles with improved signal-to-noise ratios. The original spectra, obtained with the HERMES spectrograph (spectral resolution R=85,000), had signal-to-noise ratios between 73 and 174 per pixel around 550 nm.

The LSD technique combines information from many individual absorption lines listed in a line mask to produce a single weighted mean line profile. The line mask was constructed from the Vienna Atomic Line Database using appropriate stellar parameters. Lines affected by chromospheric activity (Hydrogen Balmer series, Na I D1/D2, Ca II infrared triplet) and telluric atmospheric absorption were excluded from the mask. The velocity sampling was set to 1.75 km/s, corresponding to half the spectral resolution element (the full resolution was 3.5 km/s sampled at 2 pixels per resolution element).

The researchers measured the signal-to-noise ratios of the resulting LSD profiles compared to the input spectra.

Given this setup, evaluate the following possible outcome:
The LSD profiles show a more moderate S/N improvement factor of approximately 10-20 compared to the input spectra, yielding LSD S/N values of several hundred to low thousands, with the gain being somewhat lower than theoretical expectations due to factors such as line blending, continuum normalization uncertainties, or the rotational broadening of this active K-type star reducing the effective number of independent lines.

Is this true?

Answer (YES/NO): NO